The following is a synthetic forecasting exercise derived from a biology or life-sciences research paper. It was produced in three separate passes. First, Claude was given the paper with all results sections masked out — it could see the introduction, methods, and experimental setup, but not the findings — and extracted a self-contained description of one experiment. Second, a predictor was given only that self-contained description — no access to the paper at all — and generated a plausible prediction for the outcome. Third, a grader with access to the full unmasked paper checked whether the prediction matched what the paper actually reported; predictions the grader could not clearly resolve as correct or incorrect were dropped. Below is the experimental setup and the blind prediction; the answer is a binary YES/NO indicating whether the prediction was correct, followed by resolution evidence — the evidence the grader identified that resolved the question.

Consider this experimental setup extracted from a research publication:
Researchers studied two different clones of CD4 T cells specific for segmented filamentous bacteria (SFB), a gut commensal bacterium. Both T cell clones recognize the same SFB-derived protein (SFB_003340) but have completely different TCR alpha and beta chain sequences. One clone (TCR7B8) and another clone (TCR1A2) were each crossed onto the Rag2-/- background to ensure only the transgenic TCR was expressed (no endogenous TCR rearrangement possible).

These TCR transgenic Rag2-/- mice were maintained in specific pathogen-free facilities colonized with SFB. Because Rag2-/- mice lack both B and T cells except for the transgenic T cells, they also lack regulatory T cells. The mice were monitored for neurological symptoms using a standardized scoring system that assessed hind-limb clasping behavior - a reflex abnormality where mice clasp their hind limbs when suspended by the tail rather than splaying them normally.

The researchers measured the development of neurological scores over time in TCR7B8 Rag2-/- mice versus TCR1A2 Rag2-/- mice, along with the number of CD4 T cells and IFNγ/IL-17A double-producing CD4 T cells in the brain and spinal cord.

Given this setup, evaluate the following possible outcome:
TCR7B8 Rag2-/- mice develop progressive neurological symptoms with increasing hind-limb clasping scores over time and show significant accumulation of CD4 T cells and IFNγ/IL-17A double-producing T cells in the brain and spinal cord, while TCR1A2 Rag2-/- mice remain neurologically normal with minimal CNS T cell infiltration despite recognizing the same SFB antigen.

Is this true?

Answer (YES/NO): YES